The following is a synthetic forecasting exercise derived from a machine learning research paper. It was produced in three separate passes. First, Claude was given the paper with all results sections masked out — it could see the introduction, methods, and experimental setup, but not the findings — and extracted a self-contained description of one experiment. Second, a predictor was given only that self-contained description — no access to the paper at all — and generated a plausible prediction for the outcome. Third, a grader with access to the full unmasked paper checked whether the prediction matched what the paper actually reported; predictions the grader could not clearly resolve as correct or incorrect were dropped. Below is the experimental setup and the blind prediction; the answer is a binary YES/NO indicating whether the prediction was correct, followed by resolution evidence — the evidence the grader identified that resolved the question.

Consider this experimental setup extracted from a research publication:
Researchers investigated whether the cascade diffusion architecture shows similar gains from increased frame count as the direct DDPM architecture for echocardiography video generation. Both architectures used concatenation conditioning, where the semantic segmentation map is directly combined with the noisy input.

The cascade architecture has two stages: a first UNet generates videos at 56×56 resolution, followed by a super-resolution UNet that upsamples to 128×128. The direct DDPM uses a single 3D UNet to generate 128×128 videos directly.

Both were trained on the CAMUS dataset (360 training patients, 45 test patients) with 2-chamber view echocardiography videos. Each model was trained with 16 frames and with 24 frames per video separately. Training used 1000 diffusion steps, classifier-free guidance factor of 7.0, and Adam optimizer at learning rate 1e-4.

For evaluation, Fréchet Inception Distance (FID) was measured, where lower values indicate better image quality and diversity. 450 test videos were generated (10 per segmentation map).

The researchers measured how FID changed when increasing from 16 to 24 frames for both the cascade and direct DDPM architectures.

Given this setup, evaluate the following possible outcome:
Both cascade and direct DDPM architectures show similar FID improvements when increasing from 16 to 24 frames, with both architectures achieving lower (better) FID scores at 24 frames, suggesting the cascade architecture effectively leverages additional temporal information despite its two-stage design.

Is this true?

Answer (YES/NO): NO